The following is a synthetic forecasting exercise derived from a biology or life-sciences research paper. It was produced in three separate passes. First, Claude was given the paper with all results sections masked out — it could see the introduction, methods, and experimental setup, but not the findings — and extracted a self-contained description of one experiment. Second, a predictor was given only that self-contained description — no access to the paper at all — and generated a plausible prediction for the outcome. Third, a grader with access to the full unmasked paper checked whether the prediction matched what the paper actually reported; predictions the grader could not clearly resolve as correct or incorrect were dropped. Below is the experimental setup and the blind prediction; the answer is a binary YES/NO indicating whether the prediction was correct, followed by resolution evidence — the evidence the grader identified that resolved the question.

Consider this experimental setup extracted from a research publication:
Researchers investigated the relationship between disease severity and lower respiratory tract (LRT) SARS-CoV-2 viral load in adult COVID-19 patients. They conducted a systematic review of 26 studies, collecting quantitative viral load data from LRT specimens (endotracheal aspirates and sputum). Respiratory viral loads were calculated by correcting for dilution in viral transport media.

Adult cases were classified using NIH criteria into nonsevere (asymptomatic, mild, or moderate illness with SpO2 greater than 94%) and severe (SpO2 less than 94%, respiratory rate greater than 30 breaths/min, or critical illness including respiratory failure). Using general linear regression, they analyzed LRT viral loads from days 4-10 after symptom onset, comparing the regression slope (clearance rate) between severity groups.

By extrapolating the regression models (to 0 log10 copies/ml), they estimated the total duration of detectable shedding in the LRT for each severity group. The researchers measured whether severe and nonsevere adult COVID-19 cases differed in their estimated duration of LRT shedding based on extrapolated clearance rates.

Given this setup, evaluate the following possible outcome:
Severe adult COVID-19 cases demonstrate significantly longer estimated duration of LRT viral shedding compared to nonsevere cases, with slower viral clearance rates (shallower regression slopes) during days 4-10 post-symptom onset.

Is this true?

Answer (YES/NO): NO